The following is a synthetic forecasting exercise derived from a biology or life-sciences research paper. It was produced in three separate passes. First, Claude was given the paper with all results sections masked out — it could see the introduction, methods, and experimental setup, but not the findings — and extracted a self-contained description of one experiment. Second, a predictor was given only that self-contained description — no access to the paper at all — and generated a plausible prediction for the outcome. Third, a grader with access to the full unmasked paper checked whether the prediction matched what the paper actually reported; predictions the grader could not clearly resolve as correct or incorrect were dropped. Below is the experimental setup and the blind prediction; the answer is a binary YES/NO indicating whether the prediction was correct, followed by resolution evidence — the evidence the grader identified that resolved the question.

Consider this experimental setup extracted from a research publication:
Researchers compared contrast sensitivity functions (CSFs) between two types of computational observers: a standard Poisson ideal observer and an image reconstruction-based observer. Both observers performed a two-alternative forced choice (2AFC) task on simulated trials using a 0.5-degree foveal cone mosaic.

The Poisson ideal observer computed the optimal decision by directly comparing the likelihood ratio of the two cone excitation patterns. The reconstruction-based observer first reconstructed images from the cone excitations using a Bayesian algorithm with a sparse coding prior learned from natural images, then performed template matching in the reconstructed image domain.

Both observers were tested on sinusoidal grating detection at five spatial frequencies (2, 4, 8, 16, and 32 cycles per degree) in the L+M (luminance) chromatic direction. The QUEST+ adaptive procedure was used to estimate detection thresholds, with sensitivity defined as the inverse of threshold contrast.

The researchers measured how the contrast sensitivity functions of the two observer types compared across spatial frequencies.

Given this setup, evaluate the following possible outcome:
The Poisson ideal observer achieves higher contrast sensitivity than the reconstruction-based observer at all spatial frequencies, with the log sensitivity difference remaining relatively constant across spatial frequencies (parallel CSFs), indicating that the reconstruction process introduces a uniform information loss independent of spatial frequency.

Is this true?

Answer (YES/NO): NO